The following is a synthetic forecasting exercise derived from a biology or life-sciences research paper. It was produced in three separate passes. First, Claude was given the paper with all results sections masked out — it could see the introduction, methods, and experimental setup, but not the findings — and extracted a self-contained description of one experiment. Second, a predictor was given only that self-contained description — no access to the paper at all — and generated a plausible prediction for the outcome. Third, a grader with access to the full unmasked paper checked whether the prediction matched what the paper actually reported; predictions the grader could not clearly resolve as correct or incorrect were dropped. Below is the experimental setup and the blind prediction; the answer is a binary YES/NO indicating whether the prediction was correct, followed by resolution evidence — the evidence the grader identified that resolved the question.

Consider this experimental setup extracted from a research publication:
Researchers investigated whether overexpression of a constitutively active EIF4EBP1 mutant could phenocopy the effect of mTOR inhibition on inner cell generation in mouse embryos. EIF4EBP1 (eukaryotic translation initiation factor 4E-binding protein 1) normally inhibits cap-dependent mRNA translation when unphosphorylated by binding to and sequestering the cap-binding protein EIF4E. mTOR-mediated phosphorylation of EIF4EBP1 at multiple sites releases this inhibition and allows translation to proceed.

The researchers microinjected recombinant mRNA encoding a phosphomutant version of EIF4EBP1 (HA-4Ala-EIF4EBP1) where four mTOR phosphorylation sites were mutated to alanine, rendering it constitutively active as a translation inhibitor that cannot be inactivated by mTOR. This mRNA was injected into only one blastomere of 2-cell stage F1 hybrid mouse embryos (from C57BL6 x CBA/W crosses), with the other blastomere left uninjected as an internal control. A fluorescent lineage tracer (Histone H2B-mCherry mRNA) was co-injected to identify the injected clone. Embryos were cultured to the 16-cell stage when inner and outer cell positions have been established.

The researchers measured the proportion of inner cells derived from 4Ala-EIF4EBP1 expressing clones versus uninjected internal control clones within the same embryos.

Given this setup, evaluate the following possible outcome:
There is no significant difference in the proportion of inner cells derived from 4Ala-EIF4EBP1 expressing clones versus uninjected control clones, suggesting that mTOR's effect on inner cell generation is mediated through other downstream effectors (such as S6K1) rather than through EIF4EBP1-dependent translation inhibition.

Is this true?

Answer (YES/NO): NO